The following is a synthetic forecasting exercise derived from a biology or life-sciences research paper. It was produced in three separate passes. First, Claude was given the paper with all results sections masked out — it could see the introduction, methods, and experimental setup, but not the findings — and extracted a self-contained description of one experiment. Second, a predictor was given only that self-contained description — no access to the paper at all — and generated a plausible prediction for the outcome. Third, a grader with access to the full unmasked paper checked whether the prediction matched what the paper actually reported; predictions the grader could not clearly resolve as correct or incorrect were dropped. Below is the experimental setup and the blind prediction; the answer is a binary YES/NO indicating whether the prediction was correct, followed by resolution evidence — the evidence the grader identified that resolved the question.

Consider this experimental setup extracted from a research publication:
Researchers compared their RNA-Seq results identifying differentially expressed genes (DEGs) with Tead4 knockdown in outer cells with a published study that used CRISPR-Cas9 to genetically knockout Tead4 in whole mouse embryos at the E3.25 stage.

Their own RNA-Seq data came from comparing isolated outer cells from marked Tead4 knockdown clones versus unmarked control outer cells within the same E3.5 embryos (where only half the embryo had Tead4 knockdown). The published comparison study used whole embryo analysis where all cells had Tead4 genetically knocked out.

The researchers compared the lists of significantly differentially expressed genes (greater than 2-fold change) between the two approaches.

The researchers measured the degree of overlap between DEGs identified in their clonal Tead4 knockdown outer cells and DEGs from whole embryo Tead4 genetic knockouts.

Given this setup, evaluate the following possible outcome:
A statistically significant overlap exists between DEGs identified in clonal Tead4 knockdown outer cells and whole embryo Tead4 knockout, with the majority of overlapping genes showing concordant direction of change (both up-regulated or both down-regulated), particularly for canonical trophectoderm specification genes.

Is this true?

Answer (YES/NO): NO